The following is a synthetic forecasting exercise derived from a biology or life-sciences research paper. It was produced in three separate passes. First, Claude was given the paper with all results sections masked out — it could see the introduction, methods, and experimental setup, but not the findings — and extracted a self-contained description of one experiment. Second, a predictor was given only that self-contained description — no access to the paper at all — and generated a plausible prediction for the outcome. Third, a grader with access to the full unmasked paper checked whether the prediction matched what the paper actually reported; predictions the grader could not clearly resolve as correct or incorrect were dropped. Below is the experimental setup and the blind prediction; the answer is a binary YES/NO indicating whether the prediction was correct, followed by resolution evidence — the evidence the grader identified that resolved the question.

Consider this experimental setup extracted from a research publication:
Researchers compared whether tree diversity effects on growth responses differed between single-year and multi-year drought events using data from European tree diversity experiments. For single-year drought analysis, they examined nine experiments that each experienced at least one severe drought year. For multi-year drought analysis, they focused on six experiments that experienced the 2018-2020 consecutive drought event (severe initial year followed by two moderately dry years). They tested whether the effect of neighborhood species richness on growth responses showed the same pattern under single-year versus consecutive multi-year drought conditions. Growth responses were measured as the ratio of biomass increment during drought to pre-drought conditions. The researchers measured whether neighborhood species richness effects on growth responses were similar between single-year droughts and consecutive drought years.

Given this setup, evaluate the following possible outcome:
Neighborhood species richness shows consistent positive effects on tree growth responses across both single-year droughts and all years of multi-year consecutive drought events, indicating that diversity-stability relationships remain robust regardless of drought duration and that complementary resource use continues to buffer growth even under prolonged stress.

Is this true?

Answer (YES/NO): NO